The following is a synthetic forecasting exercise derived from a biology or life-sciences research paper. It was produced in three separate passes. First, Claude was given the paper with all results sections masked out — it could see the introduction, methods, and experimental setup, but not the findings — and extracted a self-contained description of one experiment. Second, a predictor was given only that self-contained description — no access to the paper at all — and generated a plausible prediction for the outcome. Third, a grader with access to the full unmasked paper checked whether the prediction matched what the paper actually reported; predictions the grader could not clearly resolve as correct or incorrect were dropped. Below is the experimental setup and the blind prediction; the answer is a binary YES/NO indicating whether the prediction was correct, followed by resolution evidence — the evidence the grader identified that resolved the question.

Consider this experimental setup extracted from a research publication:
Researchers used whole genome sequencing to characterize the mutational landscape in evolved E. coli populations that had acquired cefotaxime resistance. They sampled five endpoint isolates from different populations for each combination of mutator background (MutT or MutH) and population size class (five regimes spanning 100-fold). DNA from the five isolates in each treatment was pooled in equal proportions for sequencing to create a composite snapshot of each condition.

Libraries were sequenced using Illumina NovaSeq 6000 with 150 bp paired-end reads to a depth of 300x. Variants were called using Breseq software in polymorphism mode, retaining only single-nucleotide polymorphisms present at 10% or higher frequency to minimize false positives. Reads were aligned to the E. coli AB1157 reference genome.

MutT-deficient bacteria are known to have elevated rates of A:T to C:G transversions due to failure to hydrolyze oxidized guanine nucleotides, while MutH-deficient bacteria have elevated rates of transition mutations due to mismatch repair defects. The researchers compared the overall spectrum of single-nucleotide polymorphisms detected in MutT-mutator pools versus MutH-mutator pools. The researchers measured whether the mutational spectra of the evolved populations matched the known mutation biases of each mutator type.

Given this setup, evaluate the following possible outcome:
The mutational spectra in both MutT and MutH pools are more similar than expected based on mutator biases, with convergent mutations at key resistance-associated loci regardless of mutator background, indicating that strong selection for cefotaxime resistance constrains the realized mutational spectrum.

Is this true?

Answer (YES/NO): NO